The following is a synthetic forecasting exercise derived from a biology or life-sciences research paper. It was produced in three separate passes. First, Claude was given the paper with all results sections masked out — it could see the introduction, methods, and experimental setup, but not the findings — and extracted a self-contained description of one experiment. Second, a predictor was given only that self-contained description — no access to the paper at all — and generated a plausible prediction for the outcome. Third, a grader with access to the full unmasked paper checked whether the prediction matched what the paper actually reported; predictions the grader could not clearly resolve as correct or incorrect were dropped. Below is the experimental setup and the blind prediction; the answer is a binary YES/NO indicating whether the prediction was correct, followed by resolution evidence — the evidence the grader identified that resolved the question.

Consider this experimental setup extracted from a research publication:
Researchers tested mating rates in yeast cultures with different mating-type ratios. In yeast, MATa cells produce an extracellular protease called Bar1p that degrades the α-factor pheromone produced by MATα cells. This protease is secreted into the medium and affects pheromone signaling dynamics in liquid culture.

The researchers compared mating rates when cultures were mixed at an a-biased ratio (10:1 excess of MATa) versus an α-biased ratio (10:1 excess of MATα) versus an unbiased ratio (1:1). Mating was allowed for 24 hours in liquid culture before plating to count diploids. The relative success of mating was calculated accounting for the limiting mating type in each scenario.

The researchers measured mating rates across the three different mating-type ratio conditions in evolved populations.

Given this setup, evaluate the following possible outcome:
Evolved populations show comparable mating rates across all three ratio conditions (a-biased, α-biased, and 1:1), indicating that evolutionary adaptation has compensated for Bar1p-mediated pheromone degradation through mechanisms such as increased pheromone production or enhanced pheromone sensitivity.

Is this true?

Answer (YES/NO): NO